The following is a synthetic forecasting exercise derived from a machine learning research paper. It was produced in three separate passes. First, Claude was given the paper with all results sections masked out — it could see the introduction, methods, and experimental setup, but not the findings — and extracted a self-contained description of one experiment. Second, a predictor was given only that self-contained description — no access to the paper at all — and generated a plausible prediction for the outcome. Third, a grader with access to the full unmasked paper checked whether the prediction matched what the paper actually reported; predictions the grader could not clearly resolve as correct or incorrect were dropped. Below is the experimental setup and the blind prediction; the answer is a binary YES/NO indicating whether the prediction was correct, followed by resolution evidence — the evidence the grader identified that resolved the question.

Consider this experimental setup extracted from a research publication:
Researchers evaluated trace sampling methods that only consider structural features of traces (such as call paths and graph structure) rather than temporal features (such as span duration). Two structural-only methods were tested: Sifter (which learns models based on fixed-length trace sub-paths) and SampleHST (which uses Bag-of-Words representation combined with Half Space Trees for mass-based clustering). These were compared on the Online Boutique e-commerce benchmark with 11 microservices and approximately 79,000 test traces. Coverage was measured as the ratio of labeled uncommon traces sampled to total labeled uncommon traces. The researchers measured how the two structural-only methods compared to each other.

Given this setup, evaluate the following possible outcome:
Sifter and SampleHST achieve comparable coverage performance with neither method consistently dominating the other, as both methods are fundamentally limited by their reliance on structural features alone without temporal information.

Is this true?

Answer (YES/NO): NO